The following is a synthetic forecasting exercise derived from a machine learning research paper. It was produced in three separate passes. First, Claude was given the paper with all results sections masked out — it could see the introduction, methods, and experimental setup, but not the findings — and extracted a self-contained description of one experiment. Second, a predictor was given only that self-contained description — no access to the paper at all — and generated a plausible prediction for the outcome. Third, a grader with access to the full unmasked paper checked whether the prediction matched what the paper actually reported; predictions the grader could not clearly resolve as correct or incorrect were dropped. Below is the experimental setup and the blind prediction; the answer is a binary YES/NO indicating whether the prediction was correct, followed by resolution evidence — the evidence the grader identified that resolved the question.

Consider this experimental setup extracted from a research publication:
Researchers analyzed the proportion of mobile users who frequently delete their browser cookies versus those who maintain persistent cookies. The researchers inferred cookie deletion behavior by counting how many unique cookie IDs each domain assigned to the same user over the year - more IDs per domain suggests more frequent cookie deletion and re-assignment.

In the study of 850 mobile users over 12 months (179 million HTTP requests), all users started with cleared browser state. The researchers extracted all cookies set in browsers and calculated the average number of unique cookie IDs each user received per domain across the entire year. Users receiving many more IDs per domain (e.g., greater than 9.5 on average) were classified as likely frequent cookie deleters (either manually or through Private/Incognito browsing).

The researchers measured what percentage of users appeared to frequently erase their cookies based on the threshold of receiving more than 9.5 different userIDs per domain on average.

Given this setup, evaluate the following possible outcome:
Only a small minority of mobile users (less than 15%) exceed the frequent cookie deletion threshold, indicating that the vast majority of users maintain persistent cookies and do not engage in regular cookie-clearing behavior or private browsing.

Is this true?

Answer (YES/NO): YES